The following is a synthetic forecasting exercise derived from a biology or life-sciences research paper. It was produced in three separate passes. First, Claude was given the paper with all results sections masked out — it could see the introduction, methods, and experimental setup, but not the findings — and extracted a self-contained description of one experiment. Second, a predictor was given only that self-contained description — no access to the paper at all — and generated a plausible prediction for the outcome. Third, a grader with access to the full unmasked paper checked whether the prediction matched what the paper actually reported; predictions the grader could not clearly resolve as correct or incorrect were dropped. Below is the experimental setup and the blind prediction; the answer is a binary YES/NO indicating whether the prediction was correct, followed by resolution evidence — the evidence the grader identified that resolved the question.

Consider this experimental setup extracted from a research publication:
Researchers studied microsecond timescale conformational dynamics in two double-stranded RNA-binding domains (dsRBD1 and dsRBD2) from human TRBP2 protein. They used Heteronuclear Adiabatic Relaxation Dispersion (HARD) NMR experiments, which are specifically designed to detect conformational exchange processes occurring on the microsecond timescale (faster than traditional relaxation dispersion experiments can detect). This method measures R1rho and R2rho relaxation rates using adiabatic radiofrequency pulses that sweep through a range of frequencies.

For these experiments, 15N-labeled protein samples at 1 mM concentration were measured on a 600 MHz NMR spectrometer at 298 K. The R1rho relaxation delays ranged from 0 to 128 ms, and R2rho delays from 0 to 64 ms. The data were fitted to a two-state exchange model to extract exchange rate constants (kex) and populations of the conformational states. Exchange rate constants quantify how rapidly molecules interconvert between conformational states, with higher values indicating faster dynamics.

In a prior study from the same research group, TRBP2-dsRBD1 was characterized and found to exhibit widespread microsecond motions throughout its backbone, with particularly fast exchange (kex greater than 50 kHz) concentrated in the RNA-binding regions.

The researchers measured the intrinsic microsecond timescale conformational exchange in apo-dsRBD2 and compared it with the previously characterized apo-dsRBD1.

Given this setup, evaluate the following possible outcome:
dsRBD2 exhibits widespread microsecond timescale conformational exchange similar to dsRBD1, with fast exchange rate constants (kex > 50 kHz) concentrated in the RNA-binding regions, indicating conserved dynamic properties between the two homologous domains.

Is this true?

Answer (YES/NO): NO